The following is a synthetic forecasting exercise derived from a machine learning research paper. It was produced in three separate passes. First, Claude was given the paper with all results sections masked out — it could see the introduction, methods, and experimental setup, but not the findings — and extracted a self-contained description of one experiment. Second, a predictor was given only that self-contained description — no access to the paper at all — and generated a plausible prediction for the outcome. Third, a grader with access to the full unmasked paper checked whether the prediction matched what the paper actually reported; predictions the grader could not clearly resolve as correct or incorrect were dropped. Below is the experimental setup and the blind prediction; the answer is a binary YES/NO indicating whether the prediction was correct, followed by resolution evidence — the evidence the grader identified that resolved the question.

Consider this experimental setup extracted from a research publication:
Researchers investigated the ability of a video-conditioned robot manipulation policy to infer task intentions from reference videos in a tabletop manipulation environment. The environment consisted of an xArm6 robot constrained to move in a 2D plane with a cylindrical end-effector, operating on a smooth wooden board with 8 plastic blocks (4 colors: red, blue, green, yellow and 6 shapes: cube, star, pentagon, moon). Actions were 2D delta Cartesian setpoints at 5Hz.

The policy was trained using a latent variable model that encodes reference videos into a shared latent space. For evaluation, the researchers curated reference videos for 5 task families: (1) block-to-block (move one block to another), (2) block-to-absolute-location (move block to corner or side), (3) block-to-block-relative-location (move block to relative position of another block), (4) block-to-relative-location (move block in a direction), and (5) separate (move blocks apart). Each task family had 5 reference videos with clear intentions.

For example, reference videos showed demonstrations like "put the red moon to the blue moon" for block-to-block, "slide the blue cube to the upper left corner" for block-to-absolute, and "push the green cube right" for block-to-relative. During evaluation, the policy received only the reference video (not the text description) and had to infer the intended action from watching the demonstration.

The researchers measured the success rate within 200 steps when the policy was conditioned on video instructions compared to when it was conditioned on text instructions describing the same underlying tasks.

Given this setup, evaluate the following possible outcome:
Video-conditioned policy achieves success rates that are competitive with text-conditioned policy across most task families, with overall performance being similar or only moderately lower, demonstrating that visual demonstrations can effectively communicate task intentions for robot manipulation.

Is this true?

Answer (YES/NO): YES